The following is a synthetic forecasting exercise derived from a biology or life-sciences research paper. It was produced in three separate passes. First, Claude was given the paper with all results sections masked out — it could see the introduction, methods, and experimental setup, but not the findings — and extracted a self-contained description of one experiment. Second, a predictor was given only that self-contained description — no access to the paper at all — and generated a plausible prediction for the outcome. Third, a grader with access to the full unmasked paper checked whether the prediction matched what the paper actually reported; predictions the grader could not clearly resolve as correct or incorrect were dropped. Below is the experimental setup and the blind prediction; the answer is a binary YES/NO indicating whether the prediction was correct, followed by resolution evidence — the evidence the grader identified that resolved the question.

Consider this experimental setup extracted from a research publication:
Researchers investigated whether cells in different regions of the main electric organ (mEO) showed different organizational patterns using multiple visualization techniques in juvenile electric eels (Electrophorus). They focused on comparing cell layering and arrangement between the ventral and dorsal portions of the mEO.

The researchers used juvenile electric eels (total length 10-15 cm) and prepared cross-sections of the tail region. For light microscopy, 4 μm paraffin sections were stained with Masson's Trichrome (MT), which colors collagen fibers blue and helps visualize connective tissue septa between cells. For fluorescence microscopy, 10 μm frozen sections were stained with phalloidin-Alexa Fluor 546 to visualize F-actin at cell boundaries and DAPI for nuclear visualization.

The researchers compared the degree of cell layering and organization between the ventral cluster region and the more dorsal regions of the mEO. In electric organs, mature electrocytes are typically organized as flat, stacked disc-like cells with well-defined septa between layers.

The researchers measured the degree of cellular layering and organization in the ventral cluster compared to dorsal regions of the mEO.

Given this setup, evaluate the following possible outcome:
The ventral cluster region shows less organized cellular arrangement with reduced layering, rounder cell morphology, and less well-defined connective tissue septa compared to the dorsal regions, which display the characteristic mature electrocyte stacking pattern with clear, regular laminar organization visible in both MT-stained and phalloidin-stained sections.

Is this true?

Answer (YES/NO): YES